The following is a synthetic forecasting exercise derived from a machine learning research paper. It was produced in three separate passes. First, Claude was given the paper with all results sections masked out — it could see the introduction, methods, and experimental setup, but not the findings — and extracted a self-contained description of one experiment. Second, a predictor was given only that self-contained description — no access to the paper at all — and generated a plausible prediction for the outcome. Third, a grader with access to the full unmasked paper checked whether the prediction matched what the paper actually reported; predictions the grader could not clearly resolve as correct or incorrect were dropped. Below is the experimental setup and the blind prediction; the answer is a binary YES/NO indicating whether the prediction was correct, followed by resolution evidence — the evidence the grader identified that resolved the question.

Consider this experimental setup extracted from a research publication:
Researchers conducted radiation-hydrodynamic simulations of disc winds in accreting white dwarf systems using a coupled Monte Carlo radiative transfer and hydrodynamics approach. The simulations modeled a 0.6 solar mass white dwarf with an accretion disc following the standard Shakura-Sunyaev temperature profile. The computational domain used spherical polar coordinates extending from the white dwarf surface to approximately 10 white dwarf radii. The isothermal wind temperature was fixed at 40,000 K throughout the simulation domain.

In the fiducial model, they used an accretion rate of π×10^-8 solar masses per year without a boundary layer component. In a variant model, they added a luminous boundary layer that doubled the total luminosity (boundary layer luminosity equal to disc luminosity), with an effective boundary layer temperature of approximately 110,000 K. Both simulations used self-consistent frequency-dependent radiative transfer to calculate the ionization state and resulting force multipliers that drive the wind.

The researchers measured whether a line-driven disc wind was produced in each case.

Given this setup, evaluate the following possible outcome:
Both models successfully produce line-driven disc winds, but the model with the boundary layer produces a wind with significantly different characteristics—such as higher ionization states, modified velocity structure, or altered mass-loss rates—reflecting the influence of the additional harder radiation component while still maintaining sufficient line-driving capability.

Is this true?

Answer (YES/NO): NO